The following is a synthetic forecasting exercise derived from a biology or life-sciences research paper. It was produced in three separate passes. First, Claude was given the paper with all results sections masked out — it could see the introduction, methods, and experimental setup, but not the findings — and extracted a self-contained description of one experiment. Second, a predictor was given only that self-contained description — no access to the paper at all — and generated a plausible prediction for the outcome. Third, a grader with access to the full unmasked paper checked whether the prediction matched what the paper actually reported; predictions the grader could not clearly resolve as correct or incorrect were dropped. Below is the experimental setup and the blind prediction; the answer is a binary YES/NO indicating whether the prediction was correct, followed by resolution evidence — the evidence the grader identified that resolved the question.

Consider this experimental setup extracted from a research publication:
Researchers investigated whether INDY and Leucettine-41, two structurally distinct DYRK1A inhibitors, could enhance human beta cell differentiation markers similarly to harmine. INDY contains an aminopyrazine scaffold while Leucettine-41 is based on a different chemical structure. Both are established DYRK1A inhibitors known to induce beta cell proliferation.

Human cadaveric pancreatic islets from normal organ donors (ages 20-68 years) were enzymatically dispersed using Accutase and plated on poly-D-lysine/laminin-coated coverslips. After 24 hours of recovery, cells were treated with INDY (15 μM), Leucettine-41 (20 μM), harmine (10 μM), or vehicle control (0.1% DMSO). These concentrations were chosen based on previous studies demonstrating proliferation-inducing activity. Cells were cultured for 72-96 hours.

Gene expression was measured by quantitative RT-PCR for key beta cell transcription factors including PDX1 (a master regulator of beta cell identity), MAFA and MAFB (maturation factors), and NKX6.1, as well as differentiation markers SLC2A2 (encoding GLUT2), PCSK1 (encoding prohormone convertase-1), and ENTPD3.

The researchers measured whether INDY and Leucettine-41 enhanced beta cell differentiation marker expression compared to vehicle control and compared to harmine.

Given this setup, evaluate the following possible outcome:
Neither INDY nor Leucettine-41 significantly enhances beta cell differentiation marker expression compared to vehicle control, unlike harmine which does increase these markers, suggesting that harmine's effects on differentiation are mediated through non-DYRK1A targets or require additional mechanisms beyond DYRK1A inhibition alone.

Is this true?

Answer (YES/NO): YES